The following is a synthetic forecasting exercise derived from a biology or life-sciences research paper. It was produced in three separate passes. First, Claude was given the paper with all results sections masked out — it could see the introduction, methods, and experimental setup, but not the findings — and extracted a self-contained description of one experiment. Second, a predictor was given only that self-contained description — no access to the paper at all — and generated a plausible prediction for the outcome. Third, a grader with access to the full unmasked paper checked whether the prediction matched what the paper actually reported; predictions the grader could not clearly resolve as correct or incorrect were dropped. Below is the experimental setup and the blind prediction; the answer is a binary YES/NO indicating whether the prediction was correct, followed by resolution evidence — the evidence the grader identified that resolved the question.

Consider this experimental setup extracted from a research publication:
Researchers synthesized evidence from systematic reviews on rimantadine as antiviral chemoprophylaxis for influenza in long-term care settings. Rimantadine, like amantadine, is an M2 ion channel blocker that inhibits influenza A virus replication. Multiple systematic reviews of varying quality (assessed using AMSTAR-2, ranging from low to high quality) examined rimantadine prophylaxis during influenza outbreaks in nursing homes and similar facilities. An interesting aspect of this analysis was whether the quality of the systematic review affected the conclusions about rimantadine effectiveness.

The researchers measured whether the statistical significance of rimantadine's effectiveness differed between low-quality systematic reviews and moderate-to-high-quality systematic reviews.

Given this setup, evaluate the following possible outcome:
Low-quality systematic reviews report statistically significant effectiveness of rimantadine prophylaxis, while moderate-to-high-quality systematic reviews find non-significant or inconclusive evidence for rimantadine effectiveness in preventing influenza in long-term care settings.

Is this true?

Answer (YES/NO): YES